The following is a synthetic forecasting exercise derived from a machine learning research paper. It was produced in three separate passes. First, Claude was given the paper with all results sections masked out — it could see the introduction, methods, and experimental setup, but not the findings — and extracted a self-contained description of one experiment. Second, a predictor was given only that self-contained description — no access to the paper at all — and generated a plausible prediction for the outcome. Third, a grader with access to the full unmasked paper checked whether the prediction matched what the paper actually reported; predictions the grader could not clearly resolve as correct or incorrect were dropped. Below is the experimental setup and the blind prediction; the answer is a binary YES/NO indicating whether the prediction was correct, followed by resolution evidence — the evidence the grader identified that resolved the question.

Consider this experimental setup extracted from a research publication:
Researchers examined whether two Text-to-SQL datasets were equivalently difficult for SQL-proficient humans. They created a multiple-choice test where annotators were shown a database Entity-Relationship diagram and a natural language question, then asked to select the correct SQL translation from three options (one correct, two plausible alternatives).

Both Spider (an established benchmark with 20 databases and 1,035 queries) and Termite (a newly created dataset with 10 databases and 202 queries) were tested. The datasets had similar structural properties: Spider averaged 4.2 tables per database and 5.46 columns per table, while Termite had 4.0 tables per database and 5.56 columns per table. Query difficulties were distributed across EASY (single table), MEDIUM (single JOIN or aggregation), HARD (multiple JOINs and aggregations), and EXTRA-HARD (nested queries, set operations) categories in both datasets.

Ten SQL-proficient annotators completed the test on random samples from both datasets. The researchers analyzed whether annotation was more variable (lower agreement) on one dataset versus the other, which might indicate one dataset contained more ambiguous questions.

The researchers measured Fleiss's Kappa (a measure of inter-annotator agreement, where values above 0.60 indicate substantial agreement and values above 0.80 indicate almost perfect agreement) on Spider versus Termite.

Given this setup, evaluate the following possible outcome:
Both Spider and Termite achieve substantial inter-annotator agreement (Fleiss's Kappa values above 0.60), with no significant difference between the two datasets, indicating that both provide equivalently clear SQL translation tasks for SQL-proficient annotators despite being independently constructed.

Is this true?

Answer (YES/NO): YES